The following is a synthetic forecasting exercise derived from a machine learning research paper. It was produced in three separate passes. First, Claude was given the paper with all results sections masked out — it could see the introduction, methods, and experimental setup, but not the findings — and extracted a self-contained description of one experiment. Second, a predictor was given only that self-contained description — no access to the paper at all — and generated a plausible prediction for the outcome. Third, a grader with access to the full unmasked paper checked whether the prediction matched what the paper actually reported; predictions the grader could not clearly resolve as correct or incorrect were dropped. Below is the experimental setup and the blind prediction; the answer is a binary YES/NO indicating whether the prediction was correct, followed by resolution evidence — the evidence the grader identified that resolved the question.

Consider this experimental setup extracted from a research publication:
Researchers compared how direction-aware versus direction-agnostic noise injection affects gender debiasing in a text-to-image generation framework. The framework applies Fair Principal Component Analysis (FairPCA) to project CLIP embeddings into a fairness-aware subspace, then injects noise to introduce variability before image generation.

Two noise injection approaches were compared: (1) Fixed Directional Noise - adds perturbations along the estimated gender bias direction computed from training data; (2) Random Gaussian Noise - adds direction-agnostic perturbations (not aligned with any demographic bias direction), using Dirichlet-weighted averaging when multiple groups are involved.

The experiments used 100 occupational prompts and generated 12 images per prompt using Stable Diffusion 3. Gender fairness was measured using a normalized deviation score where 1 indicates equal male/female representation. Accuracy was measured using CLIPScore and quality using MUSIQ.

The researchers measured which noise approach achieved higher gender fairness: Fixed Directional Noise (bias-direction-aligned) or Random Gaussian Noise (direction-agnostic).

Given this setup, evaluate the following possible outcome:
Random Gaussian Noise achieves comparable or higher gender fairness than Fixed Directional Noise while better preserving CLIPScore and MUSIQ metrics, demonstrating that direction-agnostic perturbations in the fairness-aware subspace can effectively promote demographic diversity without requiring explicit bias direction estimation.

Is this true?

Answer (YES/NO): NO